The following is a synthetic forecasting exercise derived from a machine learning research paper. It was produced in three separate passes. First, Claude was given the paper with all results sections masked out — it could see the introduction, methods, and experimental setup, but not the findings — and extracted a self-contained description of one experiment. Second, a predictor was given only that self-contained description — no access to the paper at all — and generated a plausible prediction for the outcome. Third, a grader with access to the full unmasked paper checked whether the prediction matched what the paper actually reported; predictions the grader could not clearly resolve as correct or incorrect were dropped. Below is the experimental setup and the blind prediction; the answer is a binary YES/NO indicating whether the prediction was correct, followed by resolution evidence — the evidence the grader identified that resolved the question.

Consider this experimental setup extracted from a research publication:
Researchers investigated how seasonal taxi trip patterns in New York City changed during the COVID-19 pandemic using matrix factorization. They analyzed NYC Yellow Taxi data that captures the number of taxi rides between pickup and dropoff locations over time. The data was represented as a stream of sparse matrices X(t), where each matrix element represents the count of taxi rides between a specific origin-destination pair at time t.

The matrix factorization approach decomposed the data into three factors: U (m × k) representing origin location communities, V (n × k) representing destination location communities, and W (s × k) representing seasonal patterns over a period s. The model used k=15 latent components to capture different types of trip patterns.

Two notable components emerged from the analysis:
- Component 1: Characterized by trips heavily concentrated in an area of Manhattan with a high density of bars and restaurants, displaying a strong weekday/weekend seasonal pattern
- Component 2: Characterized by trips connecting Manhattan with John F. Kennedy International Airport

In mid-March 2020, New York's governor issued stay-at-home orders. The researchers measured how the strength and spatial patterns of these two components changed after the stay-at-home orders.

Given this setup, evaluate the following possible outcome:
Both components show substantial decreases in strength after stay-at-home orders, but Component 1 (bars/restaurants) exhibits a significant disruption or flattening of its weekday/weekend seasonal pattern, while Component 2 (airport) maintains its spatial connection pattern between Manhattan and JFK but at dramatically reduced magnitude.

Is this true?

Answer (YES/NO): NO